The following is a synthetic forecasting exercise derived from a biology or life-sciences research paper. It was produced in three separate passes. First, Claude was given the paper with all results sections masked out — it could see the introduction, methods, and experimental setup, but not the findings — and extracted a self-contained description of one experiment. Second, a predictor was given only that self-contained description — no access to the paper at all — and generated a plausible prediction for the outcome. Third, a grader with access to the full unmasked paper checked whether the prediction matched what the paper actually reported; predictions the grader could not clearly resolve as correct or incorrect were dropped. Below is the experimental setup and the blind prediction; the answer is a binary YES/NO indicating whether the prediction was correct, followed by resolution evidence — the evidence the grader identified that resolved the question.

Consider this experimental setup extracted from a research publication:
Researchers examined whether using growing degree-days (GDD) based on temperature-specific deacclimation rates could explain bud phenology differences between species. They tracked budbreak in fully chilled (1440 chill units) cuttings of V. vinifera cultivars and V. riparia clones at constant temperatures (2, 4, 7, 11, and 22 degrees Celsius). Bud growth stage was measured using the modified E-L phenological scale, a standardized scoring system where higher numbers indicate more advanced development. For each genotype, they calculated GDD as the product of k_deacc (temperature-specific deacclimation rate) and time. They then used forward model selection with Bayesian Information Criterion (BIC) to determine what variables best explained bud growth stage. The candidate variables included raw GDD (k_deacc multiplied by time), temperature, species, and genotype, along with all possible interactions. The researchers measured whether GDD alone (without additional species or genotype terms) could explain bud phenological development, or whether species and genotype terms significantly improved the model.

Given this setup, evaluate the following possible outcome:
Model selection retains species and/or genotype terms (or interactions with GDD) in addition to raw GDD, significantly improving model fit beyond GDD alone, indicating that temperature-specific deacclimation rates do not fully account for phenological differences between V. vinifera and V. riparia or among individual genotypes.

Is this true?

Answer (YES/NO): YES